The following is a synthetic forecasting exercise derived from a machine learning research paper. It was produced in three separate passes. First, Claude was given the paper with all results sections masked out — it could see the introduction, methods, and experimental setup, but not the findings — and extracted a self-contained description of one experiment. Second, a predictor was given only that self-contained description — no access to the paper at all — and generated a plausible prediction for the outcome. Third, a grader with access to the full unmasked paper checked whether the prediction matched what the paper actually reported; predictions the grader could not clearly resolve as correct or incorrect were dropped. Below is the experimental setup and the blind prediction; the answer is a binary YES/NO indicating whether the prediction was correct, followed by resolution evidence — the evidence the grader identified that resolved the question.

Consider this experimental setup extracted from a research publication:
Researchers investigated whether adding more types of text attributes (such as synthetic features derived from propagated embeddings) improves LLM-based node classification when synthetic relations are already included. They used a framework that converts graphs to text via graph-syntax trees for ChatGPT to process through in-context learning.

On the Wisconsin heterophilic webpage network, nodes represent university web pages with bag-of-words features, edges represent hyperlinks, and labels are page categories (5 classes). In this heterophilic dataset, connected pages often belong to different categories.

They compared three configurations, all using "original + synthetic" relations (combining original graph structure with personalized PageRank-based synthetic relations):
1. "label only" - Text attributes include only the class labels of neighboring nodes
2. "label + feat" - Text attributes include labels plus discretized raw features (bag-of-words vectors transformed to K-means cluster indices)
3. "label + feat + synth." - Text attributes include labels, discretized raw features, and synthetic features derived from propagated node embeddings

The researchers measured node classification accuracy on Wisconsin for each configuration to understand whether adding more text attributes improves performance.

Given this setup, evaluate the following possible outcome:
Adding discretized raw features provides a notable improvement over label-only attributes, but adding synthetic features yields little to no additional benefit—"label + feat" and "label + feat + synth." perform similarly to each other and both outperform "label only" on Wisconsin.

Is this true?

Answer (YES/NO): NO